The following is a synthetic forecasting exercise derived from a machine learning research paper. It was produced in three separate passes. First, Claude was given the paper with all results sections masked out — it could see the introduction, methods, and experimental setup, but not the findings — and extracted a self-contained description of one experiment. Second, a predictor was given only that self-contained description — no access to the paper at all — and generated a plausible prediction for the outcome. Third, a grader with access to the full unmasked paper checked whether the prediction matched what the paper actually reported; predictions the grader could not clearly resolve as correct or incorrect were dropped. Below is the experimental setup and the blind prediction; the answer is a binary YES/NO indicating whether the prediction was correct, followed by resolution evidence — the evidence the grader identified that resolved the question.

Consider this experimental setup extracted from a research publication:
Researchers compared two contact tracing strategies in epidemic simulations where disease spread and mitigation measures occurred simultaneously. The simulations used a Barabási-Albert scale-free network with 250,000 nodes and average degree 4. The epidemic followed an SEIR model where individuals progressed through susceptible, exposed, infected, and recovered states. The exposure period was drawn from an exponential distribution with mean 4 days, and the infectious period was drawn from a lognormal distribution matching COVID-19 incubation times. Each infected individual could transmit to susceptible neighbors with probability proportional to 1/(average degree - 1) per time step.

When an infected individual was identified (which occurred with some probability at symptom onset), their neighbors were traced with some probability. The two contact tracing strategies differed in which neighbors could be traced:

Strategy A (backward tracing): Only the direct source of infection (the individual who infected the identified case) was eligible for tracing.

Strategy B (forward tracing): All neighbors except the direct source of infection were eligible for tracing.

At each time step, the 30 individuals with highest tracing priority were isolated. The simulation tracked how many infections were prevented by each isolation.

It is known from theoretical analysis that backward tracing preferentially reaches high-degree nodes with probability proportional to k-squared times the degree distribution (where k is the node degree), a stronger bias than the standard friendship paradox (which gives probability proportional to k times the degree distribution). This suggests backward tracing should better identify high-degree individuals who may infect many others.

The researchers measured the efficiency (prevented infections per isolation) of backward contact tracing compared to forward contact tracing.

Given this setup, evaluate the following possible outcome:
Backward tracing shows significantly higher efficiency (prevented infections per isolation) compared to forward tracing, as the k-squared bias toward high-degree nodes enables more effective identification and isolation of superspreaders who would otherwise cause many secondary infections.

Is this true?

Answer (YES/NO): NO